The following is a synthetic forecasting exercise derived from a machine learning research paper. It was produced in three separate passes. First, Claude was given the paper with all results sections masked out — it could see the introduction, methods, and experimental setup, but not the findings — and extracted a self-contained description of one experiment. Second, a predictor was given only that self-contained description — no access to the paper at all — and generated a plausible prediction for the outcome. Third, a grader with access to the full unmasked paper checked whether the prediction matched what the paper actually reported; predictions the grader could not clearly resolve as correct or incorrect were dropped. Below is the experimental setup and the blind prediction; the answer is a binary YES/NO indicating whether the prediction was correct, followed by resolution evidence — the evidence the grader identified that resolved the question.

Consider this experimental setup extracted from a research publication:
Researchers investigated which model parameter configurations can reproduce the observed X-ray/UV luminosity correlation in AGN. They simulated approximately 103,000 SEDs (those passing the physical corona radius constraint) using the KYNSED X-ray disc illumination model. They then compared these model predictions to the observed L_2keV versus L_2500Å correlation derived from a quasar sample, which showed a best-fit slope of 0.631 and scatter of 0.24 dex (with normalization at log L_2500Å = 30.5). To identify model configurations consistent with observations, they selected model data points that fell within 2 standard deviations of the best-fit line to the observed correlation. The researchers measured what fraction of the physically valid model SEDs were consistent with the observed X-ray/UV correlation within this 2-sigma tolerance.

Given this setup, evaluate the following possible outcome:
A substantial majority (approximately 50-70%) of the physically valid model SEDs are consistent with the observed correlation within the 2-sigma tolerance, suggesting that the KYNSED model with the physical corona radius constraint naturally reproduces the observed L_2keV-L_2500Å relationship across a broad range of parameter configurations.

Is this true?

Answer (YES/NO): NO